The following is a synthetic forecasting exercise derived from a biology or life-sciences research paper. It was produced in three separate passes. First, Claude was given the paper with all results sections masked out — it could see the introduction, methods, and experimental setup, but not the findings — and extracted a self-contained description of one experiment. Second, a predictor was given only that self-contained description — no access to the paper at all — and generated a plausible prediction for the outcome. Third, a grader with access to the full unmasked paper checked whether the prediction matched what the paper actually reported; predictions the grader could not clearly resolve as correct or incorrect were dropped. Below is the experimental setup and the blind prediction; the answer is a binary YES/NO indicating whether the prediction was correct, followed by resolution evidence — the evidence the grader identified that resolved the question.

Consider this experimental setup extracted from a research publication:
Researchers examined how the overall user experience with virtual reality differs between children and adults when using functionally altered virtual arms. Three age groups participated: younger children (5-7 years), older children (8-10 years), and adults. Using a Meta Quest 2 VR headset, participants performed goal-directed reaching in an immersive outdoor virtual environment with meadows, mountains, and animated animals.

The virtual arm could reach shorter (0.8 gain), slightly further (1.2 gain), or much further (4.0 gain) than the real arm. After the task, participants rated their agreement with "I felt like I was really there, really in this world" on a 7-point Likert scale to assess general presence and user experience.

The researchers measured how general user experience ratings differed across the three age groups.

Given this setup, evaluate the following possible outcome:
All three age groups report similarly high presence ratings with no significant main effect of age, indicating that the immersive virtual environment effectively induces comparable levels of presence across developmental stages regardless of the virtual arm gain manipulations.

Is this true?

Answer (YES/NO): NO